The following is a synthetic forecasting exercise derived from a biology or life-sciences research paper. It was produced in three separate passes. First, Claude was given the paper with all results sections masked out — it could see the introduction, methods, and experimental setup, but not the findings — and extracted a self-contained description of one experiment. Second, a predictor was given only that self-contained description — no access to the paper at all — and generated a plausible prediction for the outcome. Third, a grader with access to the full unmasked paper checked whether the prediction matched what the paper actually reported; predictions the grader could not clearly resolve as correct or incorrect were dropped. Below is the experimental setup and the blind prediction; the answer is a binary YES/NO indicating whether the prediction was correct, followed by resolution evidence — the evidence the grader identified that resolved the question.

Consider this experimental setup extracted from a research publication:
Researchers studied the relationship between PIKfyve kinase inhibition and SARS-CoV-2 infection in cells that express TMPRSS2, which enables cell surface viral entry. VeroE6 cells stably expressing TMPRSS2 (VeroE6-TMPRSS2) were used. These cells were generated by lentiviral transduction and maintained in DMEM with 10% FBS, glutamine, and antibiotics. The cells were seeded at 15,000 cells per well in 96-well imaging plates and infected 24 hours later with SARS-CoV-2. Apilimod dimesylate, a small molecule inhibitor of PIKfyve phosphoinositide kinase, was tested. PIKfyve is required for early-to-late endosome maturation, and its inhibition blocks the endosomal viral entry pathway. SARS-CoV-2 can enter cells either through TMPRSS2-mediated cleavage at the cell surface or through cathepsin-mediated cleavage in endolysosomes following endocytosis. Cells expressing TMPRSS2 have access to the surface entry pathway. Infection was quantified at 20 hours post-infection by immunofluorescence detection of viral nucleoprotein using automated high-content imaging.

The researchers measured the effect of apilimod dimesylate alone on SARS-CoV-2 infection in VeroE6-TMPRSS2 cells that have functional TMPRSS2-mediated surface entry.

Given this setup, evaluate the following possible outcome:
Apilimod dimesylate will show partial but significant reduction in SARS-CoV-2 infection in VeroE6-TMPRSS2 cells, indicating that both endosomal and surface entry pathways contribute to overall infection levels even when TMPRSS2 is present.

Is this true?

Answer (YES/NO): NO